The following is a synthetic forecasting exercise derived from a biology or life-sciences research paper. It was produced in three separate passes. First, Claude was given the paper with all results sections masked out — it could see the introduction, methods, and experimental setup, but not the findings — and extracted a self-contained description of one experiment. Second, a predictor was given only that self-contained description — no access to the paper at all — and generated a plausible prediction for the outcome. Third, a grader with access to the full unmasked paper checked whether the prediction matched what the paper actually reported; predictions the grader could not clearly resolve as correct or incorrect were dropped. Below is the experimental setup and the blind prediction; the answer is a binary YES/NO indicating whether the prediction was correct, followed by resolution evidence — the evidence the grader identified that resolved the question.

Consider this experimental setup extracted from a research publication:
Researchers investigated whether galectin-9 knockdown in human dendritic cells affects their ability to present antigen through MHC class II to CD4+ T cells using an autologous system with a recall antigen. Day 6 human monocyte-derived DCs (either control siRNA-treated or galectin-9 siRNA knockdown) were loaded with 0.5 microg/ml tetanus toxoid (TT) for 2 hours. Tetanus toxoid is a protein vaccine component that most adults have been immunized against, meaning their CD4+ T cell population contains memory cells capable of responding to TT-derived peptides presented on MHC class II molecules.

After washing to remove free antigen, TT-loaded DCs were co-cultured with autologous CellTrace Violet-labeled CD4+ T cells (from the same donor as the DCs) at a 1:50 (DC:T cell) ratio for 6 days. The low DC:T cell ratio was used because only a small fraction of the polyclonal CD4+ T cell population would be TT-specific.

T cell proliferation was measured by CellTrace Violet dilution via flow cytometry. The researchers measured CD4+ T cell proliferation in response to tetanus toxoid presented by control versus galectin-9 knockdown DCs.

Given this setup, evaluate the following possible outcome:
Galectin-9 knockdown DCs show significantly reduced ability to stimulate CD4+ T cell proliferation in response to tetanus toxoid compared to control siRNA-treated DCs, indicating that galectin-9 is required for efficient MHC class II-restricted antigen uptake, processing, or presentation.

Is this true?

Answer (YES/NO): NO